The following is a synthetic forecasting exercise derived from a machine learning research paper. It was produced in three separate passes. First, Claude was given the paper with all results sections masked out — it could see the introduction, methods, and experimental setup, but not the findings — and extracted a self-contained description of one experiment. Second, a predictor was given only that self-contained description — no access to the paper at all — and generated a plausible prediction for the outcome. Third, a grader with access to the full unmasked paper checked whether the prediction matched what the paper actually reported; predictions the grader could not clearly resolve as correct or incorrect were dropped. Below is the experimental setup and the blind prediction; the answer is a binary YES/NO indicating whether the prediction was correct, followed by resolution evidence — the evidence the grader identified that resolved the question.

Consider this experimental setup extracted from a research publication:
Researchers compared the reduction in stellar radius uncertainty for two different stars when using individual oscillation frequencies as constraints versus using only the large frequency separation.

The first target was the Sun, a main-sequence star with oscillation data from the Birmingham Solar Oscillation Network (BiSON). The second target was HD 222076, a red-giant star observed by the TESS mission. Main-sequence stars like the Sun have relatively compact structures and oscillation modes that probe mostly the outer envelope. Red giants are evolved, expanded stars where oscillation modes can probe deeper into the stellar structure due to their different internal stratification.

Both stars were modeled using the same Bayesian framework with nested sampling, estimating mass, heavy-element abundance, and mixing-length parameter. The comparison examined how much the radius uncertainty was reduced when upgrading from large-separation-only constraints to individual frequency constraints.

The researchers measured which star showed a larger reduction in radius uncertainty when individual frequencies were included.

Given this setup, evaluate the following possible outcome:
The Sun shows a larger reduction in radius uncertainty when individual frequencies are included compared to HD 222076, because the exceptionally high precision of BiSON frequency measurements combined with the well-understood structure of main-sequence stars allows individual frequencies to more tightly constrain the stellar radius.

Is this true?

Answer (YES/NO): NO